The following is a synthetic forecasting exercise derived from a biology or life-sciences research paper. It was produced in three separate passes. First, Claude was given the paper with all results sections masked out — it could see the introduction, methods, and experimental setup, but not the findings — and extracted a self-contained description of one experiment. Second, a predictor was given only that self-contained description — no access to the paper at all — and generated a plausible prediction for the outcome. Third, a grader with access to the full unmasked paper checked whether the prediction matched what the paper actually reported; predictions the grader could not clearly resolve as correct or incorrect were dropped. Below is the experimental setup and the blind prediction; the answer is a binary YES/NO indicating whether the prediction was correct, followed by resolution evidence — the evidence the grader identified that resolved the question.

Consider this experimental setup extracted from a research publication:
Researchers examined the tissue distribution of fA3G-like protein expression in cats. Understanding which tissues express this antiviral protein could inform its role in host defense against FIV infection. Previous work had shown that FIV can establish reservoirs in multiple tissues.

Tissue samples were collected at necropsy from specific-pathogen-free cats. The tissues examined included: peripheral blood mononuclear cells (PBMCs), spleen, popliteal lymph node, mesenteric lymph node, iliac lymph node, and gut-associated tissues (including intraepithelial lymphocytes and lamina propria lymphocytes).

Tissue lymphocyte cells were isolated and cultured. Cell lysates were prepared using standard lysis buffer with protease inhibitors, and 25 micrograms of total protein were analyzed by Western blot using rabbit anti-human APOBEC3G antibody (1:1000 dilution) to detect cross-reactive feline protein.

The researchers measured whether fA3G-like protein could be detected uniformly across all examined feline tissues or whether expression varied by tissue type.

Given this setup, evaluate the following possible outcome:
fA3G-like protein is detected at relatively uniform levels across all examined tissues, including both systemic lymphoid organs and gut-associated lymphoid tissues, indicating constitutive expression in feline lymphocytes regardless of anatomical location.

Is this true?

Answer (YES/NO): NO